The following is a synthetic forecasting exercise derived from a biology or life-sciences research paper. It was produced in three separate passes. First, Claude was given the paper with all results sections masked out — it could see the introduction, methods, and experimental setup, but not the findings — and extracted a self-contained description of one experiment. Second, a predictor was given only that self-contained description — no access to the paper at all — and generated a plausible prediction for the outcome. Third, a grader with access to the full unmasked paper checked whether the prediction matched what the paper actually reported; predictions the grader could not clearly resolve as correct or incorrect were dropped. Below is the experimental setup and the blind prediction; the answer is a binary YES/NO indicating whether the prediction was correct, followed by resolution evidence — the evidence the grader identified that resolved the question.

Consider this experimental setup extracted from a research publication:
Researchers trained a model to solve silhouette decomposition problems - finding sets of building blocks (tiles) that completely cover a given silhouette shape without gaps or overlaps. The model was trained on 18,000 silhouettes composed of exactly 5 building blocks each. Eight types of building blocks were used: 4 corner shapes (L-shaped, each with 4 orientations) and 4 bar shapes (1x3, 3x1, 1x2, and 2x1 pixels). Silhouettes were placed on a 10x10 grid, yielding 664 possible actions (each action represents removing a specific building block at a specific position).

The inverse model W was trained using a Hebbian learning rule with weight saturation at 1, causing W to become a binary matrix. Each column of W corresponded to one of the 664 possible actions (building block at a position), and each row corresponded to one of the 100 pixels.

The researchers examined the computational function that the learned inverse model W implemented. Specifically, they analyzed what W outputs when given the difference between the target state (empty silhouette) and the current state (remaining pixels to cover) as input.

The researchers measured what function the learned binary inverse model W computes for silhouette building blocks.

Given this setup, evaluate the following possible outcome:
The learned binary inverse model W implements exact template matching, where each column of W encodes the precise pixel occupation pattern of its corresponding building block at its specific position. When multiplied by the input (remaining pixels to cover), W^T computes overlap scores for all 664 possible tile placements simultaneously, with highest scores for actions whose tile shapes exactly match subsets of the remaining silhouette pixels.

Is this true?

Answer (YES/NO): YES